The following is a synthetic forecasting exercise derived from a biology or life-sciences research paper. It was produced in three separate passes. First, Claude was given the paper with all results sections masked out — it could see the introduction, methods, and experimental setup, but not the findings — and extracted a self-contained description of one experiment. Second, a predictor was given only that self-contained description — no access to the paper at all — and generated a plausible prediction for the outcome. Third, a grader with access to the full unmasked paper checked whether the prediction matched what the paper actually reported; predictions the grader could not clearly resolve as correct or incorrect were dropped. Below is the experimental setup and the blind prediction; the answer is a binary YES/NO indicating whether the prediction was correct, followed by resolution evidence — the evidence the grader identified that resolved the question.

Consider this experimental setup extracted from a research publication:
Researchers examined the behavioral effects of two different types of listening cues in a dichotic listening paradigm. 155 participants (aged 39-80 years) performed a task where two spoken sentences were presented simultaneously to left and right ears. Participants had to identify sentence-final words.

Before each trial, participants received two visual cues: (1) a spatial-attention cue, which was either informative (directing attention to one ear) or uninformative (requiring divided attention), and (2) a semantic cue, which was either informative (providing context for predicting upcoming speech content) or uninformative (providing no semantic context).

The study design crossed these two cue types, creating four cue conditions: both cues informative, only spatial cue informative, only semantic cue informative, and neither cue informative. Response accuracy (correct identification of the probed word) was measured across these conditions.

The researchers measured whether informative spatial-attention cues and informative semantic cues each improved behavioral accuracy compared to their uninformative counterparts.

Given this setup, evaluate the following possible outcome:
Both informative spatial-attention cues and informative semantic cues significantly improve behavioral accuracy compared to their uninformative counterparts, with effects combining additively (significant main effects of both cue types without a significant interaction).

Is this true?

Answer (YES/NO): NO